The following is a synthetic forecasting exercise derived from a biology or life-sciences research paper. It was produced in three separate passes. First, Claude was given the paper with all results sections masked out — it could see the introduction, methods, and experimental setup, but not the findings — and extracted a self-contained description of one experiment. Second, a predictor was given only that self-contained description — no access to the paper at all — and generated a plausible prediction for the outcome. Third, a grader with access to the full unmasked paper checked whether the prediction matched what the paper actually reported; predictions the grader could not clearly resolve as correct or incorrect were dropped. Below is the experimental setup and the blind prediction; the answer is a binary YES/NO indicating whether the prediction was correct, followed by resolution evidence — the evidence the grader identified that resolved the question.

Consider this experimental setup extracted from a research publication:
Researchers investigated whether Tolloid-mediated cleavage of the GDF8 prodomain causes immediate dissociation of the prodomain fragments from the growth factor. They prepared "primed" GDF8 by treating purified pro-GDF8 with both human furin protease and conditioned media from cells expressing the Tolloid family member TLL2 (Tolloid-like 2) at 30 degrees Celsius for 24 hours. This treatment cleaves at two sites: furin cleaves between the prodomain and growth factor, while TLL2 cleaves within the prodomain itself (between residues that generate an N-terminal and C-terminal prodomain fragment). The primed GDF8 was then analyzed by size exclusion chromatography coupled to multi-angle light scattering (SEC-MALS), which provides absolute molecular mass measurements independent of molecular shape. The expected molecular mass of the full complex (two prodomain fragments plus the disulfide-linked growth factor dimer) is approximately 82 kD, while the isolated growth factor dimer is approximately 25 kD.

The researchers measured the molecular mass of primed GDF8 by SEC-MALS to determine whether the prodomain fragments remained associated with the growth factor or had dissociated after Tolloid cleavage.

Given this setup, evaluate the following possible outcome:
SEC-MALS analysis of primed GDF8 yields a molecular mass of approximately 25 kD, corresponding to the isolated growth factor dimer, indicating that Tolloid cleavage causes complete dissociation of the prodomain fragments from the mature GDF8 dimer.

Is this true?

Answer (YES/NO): NO